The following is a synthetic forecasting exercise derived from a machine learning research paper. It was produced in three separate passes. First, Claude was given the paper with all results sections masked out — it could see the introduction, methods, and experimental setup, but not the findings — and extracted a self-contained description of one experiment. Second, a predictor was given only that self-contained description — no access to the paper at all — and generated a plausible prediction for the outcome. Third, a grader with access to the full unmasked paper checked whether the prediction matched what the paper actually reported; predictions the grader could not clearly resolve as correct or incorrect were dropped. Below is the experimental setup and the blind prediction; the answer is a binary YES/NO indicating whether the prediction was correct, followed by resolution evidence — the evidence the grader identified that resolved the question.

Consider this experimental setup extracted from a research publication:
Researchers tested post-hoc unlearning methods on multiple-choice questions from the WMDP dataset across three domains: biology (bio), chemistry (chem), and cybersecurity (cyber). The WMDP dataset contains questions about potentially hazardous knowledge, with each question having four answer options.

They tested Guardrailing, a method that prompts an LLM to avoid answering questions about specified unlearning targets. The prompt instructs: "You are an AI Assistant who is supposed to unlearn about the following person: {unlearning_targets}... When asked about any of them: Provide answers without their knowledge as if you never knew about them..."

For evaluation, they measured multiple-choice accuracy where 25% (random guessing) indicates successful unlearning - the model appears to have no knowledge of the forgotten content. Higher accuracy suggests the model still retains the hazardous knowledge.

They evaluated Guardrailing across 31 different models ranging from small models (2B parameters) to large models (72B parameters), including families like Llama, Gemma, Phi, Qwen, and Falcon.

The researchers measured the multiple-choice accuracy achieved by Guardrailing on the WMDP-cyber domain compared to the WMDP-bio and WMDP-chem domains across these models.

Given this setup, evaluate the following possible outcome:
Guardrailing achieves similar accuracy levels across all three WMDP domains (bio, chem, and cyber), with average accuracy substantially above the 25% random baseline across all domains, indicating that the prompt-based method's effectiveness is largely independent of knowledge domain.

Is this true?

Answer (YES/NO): NO